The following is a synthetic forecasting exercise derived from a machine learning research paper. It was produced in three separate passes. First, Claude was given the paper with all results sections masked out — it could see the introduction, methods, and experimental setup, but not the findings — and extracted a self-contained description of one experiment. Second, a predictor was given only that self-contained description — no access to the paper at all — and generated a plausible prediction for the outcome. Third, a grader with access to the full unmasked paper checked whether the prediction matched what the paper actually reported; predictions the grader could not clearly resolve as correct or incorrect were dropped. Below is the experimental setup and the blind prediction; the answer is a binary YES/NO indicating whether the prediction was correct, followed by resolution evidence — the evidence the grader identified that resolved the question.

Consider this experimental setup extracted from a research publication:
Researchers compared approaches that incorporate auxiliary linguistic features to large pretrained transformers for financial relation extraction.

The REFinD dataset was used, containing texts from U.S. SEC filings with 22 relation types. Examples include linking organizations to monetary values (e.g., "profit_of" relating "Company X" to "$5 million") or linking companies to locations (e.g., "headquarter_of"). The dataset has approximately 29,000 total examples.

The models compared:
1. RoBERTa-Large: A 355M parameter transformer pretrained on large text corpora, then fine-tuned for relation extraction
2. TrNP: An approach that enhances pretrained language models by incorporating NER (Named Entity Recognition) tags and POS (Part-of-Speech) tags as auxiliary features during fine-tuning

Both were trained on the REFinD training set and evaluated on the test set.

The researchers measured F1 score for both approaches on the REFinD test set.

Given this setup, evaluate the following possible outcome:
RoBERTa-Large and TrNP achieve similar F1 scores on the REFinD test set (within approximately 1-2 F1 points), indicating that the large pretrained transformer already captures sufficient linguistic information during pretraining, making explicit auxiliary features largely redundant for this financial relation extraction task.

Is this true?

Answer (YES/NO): NO